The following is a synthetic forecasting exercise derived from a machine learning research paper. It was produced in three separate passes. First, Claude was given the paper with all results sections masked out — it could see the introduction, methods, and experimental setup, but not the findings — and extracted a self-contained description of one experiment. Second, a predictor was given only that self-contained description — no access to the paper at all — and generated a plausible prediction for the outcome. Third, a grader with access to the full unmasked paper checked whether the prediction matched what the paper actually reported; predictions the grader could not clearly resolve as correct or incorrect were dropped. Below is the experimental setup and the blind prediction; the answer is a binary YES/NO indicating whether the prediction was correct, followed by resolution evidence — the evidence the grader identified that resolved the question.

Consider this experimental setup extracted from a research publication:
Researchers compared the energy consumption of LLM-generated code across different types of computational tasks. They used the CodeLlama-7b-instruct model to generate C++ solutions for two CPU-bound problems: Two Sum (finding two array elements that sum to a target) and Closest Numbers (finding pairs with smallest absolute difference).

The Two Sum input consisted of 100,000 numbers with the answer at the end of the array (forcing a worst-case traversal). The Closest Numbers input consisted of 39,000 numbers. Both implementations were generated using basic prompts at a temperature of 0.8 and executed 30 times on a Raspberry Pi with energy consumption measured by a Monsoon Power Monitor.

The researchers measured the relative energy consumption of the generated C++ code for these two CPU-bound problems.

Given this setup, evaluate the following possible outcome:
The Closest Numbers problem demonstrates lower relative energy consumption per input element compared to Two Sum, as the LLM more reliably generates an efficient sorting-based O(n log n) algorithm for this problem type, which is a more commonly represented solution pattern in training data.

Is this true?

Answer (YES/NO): NO